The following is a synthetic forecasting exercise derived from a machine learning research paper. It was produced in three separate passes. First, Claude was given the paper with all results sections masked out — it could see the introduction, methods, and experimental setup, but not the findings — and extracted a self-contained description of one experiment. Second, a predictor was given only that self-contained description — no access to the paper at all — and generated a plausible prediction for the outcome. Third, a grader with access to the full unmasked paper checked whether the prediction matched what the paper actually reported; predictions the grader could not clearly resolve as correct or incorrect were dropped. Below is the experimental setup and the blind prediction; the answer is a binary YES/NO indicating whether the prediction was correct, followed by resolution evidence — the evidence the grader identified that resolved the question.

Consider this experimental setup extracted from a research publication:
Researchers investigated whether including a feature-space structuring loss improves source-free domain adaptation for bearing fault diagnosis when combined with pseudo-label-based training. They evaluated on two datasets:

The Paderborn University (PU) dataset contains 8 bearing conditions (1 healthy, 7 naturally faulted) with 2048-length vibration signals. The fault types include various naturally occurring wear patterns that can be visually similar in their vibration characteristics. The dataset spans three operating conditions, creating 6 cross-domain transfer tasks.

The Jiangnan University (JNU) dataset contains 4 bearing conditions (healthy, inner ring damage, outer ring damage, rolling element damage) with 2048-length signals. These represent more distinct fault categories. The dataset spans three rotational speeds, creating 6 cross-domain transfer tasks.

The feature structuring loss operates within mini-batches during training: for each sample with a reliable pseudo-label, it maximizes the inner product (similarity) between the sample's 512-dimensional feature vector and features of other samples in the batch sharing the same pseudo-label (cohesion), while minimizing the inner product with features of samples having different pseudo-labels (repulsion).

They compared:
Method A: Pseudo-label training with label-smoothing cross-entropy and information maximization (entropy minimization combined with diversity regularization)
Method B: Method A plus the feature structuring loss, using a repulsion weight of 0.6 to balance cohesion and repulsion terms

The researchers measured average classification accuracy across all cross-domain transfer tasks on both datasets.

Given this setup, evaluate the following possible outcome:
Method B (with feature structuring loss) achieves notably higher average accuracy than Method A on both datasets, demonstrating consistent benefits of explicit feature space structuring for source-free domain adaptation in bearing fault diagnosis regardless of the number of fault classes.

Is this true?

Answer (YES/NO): YES